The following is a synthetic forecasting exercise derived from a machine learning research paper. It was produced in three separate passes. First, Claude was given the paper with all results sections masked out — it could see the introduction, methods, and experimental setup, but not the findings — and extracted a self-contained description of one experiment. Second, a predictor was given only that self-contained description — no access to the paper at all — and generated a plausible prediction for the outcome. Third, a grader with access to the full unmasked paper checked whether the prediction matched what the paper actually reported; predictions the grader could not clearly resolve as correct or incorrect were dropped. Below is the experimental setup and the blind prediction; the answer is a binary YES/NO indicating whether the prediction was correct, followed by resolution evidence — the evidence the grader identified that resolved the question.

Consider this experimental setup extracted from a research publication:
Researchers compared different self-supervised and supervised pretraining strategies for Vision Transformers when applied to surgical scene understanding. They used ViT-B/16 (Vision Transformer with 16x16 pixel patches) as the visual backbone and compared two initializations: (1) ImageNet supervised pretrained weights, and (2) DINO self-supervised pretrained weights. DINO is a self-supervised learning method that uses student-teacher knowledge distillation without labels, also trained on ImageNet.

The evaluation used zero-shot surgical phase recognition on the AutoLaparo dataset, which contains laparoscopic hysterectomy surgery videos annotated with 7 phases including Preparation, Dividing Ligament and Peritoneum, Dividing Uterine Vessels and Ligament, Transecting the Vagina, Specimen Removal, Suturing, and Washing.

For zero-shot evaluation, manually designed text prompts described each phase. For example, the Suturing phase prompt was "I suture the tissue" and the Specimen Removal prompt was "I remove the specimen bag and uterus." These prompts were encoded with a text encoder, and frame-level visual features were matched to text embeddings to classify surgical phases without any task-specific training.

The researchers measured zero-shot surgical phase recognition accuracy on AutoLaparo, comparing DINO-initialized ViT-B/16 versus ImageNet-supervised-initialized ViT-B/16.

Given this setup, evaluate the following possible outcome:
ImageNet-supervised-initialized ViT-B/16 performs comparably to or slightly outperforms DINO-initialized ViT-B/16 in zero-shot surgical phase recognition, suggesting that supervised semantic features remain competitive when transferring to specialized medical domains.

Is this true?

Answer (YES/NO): NO